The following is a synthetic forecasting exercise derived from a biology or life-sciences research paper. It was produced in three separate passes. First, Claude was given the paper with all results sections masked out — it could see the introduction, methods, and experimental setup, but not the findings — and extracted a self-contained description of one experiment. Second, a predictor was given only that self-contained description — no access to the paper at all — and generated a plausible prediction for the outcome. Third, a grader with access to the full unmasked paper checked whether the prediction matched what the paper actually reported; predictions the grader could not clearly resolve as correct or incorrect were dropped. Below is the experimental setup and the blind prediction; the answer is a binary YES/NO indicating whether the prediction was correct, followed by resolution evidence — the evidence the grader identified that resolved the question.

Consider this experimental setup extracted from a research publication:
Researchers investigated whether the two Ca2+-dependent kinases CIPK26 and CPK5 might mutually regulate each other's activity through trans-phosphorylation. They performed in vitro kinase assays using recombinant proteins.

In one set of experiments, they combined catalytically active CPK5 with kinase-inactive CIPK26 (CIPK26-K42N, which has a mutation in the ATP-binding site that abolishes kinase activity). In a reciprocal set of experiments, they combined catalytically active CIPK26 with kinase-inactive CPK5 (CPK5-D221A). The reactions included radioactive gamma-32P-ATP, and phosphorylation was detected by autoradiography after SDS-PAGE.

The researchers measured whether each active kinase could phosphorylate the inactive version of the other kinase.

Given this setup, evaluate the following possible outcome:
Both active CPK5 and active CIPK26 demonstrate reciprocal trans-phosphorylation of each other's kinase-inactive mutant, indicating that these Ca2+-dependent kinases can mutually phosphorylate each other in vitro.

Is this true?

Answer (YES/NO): YES